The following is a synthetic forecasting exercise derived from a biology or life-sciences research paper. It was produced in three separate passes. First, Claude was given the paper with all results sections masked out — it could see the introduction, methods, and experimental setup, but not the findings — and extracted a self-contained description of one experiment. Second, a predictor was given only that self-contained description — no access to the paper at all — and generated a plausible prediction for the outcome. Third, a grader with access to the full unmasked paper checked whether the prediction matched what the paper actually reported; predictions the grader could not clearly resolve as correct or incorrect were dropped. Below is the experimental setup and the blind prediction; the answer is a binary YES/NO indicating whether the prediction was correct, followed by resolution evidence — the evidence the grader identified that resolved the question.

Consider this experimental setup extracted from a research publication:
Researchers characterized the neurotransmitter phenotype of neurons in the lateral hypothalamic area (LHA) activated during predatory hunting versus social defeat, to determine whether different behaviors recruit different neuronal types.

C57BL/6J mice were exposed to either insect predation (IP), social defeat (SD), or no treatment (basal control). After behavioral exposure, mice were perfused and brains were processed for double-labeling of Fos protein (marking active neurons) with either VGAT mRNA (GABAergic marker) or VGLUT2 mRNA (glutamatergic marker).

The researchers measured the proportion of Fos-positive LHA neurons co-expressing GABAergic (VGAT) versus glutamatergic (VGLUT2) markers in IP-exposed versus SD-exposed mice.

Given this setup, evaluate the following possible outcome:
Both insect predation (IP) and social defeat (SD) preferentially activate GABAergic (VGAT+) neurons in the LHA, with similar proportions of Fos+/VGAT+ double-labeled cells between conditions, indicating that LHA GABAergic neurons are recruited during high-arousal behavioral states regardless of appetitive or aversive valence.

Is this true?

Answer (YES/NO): NO